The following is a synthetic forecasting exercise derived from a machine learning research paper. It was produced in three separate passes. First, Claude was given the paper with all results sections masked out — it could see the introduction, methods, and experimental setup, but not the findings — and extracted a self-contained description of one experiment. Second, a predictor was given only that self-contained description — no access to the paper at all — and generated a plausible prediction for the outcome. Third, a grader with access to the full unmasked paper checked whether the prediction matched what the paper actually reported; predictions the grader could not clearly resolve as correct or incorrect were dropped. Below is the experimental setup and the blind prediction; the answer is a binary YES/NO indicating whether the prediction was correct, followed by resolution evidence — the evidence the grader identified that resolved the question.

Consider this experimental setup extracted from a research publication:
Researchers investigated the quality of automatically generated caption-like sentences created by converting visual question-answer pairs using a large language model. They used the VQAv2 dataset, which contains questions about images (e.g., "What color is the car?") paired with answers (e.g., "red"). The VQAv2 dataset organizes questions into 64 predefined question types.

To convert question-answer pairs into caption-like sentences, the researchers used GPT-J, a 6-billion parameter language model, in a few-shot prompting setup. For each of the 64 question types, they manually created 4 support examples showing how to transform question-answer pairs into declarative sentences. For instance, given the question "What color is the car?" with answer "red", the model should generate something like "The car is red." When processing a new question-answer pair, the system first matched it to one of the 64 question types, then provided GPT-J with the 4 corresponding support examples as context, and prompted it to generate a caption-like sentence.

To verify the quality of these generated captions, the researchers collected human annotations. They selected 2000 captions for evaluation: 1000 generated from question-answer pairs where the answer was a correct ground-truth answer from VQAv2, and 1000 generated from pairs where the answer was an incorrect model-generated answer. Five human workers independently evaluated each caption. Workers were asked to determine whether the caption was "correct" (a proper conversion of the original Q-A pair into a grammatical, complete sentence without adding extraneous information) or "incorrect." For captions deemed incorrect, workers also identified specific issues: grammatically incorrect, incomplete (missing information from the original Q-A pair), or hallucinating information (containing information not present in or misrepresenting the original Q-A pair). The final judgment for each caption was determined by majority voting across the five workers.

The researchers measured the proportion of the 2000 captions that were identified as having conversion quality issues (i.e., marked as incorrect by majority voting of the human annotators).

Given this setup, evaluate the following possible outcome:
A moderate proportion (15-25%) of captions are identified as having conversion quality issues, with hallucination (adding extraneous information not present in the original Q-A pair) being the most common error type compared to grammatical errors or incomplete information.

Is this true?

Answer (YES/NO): NO